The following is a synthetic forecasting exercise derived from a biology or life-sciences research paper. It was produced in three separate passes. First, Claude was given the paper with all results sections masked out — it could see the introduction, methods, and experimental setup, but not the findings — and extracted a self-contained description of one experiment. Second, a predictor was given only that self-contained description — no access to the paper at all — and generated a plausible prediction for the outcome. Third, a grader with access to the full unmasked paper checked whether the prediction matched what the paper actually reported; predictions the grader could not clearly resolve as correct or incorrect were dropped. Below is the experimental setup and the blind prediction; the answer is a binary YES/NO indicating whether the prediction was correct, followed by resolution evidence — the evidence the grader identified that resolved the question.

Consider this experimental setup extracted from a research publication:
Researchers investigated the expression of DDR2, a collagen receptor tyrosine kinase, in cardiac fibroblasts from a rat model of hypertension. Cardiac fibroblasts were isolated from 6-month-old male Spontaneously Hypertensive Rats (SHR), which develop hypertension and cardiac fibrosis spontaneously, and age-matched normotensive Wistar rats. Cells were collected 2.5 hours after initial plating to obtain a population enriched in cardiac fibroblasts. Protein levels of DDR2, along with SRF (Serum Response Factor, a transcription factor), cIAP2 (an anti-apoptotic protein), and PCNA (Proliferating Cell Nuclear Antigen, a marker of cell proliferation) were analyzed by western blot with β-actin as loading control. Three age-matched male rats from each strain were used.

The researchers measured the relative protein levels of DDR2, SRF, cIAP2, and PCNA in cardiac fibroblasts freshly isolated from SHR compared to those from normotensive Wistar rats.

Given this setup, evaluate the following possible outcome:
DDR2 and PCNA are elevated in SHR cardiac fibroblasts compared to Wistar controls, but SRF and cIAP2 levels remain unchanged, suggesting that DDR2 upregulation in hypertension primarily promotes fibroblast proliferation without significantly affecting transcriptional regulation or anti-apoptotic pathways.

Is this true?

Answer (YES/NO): NO